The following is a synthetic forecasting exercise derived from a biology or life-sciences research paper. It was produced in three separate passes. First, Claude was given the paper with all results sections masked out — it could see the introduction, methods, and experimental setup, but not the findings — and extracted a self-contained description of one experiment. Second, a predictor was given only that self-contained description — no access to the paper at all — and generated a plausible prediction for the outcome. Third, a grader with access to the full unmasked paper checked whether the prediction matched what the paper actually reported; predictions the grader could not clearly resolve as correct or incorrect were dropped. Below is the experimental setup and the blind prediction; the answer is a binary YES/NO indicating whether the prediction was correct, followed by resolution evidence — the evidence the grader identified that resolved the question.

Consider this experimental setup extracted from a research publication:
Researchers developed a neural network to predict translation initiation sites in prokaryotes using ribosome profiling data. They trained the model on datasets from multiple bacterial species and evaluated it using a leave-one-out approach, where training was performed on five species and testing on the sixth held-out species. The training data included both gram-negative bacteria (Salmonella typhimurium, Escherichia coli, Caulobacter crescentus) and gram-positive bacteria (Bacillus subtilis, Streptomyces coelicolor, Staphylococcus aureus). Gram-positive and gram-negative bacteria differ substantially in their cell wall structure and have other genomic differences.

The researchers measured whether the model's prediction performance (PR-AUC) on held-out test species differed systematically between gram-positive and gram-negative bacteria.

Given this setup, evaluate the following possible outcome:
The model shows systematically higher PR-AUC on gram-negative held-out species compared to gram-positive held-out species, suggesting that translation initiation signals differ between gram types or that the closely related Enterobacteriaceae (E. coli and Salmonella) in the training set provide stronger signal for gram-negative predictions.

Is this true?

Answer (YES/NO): NO